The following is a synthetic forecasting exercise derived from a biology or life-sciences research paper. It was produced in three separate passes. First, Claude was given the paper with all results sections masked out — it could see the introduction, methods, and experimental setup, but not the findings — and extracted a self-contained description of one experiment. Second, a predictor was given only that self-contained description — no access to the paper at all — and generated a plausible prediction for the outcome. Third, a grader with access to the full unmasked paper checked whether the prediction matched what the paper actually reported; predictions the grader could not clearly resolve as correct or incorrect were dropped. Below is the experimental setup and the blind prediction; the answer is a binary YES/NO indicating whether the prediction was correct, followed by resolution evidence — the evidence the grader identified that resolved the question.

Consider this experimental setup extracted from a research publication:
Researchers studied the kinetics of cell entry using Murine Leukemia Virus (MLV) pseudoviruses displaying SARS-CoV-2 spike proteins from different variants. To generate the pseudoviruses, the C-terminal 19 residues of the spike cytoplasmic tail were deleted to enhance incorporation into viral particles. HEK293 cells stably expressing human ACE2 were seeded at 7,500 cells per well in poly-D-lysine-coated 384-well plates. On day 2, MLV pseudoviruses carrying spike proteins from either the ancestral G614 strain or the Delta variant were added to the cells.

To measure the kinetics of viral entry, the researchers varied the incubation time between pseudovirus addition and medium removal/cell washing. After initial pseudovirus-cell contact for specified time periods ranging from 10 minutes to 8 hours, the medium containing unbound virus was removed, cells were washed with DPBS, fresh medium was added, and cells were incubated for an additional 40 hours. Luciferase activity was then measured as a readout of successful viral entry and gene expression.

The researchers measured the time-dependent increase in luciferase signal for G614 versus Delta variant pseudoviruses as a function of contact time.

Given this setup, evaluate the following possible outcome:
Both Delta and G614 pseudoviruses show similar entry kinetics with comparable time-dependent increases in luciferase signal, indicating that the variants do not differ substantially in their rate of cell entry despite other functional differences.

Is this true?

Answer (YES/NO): NO